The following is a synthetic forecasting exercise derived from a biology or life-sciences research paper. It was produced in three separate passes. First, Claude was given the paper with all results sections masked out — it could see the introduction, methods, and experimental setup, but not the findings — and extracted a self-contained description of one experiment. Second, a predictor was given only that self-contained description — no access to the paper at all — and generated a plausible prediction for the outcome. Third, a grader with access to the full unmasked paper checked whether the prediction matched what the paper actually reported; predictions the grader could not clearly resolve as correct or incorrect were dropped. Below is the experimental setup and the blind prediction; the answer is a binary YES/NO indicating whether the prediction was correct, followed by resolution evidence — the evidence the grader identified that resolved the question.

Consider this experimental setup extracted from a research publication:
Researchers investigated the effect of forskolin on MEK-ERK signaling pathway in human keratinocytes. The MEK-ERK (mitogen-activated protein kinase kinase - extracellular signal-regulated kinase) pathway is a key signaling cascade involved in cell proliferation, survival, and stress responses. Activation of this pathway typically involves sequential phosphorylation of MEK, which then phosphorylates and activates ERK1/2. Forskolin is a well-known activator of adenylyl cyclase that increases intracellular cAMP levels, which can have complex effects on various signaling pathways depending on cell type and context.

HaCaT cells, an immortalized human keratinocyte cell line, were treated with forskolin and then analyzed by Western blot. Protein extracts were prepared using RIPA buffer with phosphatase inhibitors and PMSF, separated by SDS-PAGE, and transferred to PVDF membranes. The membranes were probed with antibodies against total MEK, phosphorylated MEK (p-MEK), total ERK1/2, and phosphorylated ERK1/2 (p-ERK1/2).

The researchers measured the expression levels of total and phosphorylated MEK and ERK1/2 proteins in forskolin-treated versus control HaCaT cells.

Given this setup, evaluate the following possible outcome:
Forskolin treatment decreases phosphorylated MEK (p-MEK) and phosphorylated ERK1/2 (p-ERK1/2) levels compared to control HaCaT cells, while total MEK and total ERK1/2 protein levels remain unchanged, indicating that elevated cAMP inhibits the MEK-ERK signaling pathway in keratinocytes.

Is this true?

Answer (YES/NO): NO